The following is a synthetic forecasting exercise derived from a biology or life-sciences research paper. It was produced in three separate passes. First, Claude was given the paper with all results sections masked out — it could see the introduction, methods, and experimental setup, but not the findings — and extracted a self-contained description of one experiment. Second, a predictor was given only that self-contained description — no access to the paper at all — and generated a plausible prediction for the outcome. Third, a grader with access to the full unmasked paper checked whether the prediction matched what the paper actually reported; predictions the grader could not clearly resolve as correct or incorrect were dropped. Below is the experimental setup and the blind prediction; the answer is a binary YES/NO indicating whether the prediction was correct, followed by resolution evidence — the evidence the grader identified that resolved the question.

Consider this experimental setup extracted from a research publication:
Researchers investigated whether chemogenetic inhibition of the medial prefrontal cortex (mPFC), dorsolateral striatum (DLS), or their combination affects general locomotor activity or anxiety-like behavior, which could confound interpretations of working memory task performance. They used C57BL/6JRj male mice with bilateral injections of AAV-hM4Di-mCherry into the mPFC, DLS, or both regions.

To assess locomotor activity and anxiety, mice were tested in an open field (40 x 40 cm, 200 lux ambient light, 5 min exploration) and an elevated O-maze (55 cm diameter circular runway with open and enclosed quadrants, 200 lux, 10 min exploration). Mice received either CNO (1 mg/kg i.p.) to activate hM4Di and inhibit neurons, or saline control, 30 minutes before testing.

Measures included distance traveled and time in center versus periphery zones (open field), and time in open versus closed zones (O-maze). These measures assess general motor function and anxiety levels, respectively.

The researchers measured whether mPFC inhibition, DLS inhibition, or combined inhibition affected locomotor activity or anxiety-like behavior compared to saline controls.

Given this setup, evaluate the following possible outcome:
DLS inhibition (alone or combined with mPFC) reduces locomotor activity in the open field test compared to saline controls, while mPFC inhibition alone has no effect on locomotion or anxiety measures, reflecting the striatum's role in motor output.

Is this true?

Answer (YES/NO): NO